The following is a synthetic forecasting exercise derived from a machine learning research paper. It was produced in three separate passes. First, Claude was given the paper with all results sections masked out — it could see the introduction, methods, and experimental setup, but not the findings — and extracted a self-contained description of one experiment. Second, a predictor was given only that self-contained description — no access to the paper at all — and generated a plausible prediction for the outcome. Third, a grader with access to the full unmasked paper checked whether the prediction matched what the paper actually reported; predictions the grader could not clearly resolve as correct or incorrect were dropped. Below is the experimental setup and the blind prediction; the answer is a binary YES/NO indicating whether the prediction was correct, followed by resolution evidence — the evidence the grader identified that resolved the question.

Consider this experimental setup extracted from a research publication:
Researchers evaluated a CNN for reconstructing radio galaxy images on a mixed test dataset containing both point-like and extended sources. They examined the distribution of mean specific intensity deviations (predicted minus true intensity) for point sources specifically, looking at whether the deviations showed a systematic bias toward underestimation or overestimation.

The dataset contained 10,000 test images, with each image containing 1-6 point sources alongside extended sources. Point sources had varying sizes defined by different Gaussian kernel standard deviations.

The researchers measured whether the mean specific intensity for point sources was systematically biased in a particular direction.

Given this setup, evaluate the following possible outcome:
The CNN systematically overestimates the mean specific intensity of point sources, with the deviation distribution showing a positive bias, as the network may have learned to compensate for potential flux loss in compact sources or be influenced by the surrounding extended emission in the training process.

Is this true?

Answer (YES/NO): NO